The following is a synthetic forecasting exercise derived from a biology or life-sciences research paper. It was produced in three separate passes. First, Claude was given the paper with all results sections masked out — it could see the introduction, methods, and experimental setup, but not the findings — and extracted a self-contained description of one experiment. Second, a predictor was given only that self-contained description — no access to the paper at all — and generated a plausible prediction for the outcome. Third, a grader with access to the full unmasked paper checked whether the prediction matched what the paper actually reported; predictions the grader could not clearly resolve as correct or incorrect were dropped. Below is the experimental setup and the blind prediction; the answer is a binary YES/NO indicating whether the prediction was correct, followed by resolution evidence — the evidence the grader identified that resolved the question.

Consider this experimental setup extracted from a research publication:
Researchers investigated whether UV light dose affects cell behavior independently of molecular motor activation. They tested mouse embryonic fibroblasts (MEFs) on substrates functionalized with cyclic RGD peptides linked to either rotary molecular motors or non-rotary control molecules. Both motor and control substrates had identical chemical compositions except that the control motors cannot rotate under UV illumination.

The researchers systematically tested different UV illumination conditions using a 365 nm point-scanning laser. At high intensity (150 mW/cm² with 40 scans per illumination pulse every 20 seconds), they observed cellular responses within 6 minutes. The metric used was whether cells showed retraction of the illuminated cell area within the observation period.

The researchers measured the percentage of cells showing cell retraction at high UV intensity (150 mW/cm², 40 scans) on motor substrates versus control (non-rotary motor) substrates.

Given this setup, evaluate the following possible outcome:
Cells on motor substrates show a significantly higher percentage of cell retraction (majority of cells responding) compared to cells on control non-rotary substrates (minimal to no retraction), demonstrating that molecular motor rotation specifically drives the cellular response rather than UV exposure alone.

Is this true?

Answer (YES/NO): NO